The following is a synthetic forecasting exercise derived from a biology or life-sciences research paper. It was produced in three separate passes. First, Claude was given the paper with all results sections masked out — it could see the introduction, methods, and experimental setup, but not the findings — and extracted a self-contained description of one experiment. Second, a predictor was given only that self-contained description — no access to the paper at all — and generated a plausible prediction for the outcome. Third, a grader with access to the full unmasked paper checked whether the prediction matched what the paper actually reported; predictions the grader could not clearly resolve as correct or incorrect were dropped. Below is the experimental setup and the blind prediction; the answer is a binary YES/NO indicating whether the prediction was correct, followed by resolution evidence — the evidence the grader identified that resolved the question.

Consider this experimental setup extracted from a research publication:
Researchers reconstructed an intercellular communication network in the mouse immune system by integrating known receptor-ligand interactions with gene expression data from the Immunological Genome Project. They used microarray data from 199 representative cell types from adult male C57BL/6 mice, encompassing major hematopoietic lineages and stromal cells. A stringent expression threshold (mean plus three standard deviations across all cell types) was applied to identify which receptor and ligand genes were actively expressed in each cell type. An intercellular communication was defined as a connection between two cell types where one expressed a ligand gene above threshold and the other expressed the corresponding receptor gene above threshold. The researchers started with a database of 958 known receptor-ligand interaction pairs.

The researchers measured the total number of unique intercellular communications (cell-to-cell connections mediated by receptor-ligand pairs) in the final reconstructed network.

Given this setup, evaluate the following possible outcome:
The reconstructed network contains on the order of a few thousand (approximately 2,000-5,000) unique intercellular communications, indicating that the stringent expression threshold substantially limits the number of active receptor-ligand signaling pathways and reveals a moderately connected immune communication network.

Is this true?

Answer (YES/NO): NO